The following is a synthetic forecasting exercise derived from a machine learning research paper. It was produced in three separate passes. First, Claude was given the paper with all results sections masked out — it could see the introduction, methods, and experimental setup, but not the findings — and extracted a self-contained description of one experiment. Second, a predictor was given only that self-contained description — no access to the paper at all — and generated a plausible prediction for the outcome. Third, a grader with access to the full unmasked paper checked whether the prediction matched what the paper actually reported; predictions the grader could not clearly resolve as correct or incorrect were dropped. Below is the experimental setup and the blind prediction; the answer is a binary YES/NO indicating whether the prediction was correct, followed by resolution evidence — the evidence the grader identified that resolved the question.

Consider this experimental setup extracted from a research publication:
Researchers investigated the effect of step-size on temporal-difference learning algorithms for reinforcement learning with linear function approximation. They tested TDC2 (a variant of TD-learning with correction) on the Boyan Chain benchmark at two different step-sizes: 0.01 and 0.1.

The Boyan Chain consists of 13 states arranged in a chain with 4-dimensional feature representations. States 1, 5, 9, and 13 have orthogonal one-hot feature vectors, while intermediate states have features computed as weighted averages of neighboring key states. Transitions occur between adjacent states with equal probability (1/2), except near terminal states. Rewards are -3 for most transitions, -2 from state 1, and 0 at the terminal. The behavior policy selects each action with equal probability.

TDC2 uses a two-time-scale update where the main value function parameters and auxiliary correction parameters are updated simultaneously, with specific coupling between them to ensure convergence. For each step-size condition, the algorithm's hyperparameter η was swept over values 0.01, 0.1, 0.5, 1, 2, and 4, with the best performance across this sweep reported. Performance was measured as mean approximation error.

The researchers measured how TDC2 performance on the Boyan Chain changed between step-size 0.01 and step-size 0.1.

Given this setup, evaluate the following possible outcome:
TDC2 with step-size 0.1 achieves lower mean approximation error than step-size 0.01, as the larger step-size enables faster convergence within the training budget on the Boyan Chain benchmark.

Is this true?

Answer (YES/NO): YES